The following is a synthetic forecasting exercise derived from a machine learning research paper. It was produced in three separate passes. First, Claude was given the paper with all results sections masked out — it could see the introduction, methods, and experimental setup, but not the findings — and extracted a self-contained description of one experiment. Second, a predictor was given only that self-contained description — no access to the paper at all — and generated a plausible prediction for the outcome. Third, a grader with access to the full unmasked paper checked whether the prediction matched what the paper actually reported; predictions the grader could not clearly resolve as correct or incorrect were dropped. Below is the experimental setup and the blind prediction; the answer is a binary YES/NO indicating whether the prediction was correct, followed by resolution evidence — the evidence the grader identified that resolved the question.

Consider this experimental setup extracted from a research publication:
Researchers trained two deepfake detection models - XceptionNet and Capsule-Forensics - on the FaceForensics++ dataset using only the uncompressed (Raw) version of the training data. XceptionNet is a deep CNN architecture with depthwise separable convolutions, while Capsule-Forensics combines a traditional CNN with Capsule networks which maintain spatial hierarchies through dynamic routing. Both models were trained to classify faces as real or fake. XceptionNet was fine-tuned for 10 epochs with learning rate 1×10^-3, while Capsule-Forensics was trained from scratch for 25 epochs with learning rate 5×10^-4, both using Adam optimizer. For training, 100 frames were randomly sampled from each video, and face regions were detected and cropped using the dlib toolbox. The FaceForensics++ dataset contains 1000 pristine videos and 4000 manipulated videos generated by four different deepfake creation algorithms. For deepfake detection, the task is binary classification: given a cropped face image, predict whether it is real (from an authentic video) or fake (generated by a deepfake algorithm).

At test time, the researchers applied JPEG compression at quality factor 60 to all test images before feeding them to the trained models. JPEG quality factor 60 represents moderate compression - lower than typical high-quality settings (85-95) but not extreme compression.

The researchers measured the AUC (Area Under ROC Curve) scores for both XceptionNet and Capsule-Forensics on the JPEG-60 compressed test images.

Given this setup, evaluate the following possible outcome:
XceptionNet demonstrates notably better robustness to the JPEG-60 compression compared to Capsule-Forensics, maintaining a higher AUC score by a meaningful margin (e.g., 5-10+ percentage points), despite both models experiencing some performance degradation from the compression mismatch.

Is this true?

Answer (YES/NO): NO